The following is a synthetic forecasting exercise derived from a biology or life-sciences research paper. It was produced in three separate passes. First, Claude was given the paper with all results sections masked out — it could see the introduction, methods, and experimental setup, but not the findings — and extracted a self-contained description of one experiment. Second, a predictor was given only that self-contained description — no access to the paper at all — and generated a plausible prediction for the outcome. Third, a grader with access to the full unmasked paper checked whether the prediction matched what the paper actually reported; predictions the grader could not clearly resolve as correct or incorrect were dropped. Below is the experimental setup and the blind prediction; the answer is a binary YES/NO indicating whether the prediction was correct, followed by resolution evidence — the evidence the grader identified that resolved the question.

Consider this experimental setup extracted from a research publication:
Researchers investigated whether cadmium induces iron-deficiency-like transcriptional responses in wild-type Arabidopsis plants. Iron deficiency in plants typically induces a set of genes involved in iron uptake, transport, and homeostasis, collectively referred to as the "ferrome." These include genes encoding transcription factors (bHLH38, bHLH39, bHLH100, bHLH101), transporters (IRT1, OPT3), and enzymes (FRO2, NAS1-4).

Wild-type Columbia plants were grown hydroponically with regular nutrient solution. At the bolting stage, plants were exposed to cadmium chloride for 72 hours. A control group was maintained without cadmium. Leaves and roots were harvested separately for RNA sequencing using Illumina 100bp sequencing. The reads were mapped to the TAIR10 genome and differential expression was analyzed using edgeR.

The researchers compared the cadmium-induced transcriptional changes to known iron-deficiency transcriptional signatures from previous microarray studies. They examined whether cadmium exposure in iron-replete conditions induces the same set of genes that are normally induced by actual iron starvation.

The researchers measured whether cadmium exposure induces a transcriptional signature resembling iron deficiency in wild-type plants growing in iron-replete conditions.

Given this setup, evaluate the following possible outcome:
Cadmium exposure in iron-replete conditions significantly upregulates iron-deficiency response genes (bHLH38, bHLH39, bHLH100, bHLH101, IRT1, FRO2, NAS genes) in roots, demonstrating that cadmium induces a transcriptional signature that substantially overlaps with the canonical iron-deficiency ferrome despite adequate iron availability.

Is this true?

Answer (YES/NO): YES